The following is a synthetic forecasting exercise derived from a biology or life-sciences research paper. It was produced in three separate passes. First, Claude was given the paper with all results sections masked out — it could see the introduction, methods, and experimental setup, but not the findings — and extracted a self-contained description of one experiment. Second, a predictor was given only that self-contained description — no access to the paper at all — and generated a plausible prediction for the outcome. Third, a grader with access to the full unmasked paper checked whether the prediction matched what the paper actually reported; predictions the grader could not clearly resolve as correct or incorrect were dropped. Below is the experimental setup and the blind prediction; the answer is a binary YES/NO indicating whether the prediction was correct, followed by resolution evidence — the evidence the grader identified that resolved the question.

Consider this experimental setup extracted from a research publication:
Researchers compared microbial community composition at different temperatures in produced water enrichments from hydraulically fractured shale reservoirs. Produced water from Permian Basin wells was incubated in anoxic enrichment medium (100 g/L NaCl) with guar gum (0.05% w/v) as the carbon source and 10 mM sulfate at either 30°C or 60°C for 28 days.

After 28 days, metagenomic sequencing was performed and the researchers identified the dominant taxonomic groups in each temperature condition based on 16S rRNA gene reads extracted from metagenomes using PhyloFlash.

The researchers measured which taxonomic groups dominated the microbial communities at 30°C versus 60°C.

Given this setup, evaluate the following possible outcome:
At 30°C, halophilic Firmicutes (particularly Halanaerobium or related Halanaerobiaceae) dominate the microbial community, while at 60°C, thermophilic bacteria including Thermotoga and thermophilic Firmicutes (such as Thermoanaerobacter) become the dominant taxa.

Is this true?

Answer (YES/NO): NO